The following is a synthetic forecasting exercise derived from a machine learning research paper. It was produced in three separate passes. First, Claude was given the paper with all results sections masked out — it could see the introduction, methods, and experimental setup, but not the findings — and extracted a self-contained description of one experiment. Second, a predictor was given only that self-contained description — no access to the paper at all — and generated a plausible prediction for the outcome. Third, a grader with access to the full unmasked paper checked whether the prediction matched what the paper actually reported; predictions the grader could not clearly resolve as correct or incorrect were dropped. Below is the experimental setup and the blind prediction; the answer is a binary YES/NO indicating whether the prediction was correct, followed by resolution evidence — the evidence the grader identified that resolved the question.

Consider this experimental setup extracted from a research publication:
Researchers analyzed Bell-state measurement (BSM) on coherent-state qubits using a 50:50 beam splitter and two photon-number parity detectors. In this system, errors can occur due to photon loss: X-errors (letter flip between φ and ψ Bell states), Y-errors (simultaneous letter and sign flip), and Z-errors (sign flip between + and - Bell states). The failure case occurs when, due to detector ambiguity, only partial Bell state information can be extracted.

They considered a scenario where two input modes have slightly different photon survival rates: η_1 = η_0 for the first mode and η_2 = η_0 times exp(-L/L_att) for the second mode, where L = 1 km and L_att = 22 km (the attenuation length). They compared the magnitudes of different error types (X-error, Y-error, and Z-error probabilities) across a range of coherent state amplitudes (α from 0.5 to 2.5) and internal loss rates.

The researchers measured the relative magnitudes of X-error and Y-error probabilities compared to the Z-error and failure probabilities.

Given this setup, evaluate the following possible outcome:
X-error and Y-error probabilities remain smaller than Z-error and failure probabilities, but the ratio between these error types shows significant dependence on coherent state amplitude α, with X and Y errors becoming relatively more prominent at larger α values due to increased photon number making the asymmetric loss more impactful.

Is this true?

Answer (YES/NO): NO